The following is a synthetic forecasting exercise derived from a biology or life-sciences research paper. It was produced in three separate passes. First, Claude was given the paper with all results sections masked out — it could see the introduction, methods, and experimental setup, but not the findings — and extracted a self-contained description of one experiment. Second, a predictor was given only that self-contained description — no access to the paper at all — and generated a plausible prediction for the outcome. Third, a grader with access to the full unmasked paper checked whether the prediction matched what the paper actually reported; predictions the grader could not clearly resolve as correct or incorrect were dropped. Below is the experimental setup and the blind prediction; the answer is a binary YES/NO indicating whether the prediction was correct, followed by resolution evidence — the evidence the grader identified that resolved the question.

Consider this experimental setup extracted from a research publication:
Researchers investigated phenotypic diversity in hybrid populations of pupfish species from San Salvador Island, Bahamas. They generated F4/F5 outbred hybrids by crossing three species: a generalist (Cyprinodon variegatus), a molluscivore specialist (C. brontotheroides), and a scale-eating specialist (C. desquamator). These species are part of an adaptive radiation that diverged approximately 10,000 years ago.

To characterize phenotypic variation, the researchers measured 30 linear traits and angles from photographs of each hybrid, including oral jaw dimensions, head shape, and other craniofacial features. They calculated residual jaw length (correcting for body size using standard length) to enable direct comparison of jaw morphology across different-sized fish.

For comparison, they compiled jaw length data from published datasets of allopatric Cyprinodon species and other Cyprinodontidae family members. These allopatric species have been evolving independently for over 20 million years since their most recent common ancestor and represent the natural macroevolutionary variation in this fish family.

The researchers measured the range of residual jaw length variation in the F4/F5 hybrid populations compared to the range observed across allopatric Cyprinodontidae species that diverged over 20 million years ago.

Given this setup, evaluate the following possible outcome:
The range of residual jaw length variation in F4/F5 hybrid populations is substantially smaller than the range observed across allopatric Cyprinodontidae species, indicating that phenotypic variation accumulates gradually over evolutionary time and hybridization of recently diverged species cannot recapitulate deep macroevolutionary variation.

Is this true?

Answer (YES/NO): NO